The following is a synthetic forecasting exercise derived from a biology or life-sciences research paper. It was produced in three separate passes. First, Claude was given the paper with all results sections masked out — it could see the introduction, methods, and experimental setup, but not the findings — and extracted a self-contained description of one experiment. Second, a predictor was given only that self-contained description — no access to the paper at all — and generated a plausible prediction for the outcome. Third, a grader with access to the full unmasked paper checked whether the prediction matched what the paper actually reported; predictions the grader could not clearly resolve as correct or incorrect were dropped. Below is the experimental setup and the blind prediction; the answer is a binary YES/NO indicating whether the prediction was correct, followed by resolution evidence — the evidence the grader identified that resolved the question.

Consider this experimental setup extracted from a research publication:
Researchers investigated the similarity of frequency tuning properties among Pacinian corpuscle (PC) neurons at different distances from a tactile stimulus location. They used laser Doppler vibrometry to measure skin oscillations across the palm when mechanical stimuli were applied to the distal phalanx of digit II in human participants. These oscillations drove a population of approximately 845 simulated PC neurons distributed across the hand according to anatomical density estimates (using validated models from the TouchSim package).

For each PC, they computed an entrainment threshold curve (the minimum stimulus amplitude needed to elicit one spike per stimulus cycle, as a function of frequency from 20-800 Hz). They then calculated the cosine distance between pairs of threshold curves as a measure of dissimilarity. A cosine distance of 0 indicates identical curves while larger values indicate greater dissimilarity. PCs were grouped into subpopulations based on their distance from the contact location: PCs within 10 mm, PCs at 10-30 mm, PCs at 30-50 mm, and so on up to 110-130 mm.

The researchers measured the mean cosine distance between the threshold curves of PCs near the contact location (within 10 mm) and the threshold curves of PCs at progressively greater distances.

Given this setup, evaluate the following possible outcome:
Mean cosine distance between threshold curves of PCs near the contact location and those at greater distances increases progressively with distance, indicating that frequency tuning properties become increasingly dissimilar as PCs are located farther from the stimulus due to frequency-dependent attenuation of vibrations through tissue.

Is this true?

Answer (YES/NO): NO